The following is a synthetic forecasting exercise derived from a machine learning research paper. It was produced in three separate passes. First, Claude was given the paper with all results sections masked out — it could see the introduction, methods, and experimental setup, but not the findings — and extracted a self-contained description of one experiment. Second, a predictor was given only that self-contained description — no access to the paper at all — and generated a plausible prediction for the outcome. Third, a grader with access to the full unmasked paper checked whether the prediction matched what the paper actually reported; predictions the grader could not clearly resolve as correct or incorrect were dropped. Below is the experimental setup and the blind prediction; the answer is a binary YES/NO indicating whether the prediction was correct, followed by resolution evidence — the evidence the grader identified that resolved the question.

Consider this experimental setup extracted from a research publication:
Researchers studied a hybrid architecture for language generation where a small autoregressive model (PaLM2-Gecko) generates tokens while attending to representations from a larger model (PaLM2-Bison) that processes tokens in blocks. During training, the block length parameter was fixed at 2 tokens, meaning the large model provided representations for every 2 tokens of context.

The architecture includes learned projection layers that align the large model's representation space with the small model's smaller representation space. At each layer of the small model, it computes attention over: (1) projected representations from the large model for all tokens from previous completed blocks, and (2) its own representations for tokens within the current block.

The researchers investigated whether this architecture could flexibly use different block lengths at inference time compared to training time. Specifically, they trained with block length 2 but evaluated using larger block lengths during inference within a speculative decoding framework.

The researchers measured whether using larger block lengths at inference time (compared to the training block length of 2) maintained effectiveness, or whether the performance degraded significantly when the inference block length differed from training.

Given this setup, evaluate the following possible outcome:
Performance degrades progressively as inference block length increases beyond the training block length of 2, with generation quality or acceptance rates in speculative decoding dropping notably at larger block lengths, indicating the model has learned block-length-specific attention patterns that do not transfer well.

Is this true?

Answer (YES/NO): NO